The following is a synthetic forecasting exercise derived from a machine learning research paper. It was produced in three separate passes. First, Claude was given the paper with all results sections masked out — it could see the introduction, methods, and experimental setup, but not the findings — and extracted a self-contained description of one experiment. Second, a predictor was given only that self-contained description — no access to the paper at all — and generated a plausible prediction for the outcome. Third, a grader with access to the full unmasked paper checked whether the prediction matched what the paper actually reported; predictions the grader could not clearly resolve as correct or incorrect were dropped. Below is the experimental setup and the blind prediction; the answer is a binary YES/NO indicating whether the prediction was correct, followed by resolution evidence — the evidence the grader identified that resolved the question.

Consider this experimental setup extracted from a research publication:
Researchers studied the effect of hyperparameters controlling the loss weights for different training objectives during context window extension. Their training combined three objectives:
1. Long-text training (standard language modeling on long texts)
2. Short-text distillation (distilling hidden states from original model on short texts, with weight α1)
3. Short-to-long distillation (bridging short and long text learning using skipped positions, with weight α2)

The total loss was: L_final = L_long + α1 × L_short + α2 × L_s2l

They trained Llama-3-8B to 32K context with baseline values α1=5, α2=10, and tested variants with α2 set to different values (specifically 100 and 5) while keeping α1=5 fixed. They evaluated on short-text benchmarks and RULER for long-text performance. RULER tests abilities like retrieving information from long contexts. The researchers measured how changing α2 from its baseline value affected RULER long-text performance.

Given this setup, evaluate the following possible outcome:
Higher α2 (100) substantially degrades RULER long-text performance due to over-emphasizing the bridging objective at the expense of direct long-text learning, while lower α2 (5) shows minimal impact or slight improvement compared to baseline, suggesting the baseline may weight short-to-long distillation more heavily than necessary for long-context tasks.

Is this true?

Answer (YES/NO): NO